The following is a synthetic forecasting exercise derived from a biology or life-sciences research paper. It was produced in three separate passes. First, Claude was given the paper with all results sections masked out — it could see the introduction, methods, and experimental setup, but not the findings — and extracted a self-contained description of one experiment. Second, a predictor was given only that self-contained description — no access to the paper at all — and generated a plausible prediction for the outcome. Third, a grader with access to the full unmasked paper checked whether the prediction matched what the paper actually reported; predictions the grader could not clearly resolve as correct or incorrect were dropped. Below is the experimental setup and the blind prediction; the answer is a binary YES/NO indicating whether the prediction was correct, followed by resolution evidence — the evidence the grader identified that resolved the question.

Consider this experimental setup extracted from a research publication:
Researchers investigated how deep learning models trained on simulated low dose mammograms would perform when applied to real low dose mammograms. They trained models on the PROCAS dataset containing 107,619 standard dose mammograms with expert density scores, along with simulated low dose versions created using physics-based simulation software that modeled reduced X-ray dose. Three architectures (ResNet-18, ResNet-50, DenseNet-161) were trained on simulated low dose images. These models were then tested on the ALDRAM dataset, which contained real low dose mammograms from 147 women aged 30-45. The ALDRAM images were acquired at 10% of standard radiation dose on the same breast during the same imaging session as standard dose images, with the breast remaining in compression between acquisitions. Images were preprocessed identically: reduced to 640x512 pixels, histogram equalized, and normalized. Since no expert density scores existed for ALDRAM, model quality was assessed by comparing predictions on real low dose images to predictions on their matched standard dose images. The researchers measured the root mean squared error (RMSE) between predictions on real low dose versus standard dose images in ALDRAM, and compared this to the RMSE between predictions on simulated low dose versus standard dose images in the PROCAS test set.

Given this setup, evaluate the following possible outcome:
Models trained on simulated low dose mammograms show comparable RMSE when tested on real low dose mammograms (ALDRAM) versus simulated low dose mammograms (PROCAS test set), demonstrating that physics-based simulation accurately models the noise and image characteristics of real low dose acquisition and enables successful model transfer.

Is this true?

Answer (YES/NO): NO